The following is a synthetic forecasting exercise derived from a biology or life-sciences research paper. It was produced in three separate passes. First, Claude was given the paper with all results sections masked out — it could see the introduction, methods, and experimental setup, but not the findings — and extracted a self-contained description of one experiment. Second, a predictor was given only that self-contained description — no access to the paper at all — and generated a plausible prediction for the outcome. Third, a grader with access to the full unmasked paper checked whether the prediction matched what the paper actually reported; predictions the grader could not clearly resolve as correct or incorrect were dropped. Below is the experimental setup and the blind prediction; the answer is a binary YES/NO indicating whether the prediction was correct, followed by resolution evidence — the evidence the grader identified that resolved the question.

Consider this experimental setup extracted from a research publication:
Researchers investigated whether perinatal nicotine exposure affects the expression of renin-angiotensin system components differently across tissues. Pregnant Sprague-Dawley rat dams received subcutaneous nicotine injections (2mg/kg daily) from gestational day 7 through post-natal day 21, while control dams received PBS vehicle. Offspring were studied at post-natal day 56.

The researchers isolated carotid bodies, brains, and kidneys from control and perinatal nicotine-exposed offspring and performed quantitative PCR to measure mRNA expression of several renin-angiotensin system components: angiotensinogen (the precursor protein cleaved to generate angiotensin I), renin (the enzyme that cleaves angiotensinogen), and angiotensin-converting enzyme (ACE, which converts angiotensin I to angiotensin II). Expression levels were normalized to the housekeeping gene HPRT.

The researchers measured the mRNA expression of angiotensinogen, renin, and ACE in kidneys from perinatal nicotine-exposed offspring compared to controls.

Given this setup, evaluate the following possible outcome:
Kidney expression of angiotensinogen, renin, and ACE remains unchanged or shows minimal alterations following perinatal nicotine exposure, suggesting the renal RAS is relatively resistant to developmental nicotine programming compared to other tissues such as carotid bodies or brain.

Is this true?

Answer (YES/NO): NO